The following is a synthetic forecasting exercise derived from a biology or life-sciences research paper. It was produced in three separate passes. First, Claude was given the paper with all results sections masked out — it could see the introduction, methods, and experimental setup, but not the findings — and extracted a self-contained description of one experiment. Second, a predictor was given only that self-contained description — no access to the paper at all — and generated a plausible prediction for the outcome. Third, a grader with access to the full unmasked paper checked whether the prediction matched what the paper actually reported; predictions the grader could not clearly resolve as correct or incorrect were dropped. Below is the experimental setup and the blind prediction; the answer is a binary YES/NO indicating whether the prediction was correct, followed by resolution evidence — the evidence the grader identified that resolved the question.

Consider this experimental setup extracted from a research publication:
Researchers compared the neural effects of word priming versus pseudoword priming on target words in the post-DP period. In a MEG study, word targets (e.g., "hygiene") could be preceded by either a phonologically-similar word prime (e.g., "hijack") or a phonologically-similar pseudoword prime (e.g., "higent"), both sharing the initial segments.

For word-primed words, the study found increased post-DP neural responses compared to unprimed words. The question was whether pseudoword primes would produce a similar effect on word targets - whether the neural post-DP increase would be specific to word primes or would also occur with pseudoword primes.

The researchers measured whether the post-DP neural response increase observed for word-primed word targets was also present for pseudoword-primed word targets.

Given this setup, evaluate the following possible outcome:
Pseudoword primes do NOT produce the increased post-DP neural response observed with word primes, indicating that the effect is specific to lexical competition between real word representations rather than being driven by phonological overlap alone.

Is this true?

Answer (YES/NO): YES